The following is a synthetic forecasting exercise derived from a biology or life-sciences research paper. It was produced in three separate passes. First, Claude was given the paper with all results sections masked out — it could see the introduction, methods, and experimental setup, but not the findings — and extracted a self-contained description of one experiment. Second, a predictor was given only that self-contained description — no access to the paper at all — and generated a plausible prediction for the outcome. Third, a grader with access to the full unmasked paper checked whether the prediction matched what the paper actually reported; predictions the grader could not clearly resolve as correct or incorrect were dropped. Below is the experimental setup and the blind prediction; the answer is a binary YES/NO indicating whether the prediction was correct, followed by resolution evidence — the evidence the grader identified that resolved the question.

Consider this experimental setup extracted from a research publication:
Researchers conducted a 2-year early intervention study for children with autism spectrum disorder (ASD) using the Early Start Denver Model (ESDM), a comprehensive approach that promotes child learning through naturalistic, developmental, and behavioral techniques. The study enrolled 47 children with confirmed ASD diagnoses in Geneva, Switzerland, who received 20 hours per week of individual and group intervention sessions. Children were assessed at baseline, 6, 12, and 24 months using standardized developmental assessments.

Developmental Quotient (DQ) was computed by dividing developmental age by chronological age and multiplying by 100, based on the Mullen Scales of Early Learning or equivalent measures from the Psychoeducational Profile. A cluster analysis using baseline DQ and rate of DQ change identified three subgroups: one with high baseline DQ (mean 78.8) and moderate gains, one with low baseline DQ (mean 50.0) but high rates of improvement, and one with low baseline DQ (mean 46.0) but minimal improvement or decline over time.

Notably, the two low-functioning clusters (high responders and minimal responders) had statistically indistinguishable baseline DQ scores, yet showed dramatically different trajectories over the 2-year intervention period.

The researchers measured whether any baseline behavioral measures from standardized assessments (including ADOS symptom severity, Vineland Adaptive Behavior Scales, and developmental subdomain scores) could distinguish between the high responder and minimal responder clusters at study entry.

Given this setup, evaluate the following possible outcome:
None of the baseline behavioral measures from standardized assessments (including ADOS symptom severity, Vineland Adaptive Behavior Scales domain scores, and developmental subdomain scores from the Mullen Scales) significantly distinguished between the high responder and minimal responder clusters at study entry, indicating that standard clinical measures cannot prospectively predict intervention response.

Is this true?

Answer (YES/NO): YES